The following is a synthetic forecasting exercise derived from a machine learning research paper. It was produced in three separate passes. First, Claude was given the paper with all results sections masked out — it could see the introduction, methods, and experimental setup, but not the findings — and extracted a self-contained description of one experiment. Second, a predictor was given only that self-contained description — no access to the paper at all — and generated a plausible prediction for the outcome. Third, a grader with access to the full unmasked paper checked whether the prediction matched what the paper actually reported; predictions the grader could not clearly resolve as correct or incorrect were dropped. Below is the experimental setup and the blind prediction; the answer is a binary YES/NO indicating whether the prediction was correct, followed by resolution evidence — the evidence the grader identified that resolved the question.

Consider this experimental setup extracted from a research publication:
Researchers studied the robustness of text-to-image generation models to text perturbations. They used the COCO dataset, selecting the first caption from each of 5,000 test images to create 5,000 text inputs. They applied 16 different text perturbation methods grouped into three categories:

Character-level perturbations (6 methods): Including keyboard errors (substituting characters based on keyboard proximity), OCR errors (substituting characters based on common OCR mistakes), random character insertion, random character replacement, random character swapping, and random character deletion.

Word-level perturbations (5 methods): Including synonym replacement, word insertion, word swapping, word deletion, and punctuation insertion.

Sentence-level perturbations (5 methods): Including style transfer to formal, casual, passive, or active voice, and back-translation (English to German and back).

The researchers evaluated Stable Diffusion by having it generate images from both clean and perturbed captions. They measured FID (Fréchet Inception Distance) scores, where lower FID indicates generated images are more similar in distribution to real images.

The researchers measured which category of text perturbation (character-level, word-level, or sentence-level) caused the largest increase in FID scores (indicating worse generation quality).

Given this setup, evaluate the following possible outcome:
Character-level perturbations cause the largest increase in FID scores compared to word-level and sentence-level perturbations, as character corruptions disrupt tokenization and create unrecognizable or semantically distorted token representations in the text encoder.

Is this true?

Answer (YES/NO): YES